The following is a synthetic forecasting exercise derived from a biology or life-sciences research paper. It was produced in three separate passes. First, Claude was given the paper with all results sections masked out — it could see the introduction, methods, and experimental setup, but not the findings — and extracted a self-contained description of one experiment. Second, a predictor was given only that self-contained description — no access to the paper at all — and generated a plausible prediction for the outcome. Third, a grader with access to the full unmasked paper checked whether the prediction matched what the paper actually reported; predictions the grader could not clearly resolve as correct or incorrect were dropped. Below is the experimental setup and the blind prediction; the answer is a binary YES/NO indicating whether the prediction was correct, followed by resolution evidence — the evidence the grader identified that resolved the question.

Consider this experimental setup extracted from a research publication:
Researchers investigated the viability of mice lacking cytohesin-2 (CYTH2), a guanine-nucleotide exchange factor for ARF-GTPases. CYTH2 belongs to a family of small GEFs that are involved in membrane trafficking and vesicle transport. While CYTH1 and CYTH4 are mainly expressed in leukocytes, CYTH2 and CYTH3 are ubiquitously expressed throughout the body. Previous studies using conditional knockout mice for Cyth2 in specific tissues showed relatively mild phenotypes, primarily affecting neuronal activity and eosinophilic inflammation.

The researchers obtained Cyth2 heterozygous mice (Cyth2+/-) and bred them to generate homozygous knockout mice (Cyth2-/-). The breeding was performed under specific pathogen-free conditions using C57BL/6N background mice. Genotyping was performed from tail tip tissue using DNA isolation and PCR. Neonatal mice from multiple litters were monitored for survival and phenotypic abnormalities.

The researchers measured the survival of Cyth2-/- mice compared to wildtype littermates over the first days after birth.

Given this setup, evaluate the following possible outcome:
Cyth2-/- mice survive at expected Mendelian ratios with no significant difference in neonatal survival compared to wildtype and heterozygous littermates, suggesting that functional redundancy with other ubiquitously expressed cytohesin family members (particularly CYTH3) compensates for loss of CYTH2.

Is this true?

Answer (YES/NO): NO